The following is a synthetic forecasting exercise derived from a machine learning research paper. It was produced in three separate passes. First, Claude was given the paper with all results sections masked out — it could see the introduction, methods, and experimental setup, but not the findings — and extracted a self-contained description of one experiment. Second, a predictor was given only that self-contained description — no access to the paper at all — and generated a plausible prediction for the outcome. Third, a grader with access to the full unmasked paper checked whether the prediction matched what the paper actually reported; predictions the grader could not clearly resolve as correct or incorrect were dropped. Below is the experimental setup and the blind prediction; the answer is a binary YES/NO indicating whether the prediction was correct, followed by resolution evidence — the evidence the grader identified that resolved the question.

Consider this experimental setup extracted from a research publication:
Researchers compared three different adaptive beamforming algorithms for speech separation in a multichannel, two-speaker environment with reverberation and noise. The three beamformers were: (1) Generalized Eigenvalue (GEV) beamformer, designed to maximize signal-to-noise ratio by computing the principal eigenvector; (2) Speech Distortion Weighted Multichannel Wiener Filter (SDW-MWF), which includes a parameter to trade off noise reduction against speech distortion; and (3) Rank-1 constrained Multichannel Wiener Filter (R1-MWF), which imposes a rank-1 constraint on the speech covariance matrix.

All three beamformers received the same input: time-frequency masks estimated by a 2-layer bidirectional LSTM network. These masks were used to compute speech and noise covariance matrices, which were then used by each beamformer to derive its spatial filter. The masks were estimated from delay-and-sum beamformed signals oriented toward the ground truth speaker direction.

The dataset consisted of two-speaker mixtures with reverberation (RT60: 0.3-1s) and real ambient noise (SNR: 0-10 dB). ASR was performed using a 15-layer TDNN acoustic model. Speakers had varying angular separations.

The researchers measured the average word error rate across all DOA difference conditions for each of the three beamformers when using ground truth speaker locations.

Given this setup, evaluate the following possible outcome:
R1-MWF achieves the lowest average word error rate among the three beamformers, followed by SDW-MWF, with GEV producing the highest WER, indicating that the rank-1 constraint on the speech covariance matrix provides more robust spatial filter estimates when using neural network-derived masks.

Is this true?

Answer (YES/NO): YES